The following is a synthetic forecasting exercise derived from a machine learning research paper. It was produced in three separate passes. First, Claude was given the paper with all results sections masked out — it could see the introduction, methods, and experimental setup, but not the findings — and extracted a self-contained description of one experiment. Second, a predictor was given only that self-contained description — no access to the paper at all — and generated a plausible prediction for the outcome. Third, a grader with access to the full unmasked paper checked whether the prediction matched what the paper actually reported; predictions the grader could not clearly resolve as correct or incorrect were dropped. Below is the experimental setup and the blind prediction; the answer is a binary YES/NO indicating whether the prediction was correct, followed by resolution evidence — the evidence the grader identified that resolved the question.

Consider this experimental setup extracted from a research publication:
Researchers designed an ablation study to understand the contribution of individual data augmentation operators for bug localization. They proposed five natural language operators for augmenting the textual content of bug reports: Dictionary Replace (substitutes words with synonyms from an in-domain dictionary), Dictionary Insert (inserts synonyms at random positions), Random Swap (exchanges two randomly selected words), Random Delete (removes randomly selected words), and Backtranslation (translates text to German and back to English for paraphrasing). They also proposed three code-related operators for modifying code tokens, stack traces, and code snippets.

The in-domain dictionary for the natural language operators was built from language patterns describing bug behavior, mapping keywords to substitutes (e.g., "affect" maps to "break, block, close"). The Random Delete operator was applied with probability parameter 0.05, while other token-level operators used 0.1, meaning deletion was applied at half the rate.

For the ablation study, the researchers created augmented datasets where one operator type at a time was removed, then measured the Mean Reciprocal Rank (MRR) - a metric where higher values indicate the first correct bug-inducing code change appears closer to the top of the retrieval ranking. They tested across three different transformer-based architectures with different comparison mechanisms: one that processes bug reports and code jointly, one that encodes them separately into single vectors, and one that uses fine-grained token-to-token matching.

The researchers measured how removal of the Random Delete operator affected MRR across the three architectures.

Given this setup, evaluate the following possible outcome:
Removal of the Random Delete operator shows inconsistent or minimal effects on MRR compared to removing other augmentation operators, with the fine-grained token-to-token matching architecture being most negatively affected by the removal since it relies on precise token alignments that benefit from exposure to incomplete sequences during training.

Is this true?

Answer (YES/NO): NO